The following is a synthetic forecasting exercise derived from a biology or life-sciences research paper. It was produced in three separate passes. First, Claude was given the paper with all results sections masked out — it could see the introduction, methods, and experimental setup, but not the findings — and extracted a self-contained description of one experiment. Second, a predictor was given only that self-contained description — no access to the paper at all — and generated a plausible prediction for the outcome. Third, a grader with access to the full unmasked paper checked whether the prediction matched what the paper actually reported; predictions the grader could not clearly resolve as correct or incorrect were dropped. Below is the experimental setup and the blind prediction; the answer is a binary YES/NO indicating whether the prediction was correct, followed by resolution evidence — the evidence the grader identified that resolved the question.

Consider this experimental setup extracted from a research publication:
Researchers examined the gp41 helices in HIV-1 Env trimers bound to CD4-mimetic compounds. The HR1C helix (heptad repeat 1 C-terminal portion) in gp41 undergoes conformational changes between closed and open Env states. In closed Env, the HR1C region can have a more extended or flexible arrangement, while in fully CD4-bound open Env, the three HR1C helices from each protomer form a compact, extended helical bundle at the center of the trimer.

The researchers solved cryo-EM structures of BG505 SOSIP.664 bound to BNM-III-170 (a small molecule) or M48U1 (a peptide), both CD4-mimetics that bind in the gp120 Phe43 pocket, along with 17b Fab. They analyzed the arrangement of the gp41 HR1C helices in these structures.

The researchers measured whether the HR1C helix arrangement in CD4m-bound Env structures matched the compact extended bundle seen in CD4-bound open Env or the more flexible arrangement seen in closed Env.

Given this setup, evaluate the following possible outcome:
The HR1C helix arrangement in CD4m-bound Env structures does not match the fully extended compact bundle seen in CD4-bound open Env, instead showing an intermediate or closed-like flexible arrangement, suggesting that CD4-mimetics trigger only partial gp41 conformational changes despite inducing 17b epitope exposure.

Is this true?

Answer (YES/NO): NO